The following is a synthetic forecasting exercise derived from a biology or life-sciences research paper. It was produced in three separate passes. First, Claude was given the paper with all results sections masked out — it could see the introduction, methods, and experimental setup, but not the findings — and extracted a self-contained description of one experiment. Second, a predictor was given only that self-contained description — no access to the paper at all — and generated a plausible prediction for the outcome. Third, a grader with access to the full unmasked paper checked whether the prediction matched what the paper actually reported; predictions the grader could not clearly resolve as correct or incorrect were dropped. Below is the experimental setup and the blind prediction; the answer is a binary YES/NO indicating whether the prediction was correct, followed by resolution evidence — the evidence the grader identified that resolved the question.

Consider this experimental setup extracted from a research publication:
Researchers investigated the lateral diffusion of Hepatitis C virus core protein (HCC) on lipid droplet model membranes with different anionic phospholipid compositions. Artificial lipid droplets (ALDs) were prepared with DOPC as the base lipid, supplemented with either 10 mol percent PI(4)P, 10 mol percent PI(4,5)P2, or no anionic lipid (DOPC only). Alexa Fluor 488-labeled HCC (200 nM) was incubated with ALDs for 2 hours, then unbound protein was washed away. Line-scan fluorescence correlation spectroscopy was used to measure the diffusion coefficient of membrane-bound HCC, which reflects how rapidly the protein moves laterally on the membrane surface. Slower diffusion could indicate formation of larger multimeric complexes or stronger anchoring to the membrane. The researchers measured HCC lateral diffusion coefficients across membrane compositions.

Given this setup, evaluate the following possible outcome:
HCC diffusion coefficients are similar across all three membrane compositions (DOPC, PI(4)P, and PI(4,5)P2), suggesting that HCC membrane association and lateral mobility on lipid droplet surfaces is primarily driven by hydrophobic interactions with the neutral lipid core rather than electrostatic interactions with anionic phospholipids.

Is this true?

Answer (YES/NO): YES